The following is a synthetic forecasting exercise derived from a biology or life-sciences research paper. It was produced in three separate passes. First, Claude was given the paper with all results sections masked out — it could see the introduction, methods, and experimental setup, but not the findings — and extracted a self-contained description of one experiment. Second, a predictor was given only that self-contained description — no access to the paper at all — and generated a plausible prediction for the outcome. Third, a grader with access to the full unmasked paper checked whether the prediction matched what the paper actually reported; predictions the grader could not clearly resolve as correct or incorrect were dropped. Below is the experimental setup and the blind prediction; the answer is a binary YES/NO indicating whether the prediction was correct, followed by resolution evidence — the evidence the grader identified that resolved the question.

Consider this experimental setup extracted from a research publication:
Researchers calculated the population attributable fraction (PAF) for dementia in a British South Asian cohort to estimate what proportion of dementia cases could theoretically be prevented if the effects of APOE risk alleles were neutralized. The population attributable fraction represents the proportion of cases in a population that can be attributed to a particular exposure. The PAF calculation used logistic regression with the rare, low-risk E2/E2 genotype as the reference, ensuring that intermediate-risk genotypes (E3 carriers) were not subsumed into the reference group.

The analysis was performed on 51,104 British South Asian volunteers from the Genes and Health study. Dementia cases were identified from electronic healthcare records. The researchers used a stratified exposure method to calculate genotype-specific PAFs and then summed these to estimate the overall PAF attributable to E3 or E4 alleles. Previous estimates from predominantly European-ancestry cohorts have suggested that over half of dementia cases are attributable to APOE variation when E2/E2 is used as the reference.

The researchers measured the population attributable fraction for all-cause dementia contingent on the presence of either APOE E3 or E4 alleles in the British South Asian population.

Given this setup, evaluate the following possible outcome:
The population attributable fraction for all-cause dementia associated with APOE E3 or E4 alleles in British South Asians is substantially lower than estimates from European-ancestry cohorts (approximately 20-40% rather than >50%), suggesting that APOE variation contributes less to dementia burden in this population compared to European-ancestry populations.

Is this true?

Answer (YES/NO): NO